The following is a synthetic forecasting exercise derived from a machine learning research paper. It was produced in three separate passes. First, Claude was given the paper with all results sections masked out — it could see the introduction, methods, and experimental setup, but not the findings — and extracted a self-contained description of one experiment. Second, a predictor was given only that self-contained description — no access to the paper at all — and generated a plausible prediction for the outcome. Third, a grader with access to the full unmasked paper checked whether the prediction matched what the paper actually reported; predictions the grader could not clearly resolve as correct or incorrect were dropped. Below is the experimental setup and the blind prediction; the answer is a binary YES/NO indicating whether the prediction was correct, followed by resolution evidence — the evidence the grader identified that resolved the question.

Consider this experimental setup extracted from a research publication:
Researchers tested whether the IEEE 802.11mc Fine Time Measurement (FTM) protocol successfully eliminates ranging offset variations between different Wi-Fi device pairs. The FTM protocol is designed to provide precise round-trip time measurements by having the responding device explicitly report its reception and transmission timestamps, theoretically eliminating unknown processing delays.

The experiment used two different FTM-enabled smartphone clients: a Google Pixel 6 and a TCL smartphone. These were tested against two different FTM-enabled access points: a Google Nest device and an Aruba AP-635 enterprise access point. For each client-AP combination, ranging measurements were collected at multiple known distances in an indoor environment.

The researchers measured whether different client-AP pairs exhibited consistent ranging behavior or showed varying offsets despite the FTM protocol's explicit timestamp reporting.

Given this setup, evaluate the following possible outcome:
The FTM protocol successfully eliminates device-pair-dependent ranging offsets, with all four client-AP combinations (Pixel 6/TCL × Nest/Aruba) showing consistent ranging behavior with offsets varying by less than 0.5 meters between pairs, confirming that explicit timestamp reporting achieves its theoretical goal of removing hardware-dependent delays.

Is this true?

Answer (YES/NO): NO